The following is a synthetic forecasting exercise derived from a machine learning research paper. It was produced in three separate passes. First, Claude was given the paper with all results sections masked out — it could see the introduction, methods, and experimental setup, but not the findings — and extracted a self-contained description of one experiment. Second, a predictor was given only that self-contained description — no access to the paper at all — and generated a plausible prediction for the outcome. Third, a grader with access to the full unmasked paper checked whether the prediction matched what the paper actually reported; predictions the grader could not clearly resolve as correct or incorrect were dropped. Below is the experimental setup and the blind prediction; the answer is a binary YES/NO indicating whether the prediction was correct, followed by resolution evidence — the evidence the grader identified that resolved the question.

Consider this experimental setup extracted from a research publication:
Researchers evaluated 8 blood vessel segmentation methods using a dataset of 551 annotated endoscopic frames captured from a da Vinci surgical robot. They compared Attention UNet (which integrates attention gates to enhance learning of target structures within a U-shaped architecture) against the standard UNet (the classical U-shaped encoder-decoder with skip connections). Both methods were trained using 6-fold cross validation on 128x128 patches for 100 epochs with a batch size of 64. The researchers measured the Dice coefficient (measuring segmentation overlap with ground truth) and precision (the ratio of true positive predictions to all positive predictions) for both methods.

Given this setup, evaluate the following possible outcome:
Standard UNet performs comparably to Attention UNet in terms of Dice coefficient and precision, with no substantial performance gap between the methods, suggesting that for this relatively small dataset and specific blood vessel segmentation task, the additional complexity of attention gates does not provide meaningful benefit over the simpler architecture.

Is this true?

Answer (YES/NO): NO